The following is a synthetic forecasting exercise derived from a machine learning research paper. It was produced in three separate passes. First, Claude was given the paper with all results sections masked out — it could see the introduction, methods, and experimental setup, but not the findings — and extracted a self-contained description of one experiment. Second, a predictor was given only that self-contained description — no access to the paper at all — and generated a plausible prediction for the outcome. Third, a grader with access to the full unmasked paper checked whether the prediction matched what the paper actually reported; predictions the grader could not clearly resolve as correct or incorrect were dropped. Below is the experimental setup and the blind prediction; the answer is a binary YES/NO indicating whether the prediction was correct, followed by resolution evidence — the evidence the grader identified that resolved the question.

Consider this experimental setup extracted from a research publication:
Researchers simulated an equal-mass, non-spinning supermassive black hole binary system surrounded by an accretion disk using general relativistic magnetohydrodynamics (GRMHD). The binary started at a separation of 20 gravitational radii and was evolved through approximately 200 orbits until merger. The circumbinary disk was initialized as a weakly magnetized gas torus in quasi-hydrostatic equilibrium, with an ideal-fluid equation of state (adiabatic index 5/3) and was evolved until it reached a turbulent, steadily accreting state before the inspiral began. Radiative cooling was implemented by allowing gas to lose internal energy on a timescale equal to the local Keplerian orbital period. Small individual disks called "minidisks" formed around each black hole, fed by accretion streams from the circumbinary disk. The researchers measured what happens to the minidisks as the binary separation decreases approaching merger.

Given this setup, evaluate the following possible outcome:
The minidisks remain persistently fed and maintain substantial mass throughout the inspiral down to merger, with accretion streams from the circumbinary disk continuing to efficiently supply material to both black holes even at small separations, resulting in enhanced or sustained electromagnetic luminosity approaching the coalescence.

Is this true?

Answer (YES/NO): NO